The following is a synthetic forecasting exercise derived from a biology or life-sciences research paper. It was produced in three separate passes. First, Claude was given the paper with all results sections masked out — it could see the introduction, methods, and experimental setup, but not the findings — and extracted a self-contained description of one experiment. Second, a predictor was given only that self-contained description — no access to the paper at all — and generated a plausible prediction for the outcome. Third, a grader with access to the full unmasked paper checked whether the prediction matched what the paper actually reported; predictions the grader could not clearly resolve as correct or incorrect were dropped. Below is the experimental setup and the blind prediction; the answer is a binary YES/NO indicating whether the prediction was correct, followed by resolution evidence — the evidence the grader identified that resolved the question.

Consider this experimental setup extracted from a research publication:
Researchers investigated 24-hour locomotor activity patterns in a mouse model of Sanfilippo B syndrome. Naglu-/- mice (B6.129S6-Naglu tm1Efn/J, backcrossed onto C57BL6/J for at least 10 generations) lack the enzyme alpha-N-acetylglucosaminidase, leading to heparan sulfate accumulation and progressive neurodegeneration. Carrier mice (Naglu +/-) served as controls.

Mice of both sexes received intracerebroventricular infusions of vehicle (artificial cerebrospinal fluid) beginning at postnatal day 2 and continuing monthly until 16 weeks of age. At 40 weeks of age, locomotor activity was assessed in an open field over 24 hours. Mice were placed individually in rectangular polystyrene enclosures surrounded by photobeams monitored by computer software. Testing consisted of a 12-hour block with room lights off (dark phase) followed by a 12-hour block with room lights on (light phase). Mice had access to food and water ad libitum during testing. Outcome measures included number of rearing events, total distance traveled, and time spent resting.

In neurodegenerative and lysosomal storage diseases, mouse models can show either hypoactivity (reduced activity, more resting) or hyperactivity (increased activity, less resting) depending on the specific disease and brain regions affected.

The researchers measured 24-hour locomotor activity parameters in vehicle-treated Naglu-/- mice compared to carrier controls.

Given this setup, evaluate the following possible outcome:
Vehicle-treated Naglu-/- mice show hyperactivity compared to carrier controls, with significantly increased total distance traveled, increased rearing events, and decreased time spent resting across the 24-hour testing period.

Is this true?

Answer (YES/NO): NO